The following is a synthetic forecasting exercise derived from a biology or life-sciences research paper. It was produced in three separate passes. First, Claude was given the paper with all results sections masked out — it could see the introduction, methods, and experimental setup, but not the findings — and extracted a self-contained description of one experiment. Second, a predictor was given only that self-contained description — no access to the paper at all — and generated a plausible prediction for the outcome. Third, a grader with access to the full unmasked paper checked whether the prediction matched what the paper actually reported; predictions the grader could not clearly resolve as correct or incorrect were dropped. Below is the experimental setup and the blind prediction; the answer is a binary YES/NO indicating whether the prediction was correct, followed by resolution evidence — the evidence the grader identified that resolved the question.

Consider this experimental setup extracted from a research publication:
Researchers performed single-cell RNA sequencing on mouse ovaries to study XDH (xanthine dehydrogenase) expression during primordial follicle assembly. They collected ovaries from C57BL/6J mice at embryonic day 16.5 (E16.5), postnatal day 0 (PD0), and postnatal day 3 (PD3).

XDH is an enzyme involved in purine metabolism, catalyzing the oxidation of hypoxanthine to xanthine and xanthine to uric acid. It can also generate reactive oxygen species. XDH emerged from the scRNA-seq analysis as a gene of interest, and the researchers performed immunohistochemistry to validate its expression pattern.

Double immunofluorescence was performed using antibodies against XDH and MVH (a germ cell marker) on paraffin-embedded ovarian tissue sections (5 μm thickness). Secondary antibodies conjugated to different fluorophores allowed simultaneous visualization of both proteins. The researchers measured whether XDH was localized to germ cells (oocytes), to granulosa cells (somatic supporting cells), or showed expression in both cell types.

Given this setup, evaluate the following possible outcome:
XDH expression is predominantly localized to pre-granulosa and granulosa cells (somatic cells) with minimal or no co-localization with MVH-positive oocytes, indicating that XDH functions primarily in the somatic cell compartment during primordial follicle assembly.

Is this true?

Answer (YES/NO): NO